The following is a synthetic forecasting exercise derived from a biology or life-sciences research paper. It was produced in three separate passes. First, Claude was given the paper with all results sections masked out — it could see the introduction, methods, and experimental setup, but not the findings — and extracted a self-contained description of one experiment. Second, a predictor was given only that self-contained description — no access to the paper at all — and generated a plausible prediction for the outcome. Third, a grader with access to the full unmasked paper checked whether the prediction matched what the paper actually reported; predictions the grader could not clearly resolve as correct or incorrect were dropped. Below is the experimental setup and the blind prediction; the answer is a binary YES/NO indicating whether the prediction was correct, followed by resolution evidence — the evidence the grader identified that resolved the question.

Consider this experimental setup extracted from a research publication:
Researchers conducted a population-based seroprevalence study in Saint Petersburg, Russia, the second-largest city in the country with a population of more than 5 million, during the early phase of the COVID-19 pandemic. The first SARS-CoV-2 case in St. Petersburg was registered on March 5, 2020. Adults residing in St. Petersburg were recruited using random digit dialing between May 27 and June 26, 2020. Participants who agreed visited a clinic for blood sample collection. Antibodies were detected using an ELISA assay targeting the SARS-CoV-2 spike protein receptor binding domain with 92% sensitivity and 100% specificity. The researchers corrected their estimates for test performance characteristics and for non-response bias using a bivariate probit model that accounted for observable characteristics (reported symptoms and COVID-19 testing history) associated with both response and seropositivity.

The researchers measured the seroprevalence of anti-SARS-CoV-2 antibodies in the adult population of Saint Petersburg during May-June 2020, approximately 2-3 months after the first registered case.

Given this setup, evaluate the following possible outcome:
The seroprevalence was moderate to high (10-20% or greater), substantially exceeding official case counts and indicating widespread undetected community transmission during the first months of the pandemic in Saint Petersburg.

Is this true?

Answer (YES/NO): NO